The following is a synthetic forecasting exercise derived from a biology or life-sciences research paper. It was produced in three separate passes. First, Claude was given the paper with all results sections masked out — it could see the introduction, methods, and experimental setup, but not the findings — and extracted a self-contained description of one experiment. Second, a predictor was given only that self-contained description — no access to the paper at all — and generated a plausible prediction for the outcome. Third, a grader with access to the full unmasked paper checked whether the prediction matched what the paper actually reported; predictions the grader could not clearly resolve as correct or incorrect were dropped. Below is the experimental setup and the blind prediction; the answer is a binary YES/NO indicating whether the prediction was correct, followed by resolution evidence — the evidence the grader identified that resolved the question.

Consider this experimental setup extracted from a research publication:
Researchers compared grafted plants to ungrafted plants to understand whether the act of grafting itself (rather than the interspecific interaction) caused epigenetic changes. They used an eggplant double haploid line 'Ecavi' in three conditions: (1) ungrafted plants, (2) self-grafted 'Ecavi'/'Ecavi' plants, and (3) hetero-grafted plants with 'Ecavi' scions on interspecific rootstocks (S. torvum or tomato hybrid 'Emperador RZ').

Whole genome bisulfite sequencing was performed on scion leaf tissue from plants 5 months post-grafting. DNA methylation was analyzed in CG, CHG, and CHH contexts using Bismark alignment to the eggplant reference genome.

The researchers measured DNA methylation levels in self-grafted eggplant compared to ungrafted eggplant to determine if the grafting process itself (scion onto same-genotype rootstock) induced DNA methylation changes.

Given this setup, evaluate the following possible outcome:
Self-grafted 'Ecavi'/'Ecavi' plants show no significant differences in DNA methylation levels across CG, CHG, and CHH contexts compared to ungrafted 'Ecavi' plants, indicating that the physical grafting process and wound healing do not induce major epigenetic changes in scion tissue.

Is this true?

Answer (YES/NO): YES